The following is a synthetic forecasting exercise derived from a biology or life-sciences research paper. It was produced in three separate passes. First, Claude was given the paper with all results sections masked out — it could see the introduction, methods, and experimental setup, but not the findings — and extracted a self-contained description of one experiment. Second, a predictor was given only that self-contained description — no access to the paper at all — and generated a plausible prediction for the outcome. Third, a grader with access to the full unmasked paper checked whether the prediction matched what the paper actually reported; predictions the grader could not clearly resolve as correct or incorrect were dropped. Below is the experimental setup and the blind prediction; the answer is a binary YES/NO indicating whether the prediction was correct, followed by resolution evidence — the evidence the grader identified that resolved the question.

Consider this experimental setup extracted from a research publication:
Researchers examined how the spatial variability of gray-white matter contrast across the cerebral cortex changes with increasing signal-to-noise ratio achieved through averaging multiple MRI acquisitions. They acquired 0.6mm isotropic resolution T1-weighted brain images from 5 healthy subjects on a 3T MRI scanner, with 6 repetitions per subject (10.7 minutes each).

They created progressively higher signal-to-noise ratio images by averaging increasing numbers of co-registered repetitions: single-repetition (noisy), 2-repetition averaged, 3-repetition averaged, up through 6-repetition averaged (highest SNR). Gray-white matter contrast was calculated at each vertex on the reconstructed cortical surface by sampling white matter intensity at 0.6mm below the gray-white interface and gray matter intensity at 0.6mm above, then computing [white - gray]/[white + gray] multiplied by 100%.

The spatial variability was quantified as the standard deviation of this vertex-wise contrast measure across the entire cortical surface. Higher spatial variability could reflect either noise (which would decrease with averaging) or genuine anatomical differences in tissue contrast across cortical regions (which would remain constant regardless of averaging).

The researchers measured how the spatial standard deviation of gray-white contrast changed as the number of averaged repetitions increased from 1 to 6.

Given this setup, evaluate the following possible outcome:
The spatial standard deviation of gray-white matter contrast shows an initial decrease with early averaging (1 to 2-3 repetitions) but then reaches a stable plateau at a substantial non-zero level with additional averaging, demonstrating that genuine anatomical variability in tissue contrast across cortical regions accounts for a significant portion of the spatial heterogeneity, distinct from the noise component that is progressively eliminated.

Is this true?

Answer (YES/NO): NO